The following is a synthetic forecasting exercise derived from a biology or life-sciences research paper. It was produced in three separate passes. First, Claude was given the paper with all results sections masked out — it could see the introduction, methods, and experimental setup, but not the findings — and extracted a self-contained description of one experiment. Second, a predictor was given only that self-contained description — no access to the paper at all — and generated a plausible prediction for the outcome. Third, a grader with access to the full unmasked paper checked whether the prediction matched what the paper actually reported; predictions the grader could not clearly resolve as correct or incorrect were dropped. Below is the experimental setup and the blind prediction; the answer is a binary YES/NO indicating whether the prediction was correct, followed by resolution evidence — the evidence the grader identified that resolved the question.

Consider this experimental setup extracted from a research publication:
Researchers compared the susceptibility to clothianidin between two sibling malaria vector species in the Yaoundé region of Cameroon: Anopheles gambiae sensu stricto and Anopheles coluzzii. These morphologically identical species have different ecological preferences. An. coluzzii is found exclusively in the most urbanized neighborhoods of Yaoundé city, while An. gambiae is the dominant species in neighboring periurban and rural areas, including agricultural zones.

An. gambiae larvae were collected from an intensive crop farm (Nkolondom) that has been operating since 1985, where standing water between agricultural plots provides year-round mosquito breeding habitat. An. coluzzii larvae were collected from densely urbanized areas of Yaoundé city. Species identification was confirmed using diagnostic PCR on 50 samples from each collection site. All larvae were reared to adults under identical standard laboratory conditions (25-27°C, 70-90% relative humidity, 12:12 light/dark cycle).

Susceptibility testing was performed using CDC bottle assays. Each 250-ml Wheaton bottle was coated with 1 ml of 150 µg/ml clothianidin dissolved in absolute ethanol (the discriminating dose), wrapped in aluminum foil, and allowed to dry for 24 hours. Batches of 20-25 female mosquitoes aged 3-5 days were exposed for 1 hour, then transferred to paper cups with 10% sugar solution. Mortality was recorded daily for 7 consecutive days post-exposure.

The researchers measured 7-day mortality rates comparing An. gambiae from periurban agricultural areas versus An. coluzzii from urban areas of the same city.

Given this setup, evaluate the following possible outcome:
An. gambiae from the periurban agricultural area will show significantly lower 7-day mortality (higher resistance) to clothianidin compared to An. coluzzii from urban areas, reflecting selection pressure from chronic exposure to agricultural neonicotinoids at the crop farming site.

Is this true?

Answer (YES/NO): YES